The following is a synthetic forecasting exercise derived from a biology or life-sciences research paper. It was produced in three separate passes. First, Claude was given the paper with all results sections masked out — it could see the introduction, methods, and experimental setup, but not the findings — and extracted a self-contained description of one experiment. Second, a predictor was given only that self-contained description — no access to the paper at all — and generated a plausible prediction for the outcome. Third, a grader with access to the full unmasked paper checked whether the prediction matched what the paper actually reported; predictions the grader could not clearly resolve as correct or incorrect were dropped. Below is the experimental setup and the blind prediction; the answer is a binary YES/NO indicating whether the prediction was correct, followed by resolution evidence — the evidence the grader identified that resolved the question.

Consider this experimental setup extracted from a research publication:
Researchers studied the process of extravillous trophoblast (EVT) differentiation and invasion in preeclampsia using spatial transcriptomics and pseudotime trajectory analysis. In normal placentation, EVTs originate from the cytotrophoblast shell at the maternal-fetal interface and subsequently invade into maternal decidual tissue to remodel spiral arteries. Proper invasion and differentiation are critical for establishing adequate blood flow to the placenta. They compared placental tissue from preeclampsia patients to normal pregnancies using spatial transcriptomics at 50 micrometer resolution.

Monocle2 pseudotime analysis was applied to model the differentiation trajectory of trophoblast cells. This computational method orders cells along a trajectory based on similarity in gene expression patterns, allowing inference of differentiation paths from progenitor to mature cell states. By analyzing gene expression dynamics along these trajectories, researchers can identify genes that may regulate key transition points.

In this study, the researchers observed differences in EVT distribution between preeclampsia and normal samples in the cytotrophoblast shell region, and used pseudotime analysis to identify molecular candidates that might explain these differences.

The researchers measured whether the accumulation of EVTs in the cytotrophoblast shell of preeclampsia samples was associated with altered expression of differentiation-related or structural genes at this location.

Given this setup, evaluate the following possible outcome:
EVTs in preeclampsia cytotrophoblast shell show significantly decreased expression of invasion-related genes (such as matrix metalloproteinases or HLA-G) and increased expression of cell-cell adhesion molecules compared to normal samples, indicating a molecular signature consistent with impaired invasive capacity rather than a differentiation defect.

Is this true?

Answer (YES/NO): NO